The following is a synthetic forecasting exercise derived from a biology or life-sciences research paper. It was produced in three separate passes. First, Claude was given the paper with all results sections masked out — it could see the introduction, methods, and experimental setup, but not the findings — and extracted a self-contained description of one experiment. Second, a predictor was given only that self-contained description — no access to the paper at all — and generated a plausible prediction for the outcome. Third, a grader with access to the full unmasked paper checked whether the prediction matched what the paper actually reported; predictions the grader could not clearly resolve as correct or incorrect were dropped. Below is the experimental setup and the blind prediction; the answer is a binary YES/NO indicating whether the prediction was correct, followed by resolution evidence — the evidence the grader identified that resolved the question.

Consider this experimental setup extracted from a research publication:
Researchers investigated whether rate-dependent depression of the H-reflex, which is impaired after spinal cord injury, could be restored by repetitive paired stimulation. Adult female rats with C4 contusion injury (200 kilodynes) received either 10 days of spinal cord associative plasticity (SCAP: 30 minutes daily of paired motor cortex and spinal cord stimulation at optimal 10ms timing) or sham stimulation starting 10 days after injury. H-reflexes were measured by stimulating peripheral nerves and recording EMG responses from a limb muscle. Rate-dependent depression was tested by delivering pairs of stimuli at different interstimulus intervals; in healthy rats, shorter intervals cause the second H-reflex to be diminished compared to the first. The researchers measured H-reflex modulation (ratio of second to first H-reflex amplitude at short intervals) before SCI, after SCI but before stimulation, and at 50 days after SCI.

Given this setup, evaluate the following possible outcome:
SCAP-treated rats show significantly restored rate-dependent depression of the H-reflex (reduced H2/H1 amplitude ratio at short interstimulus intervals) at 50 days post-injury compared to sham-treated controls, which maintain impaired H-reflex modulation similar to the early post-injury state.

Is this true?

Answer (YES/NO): YES